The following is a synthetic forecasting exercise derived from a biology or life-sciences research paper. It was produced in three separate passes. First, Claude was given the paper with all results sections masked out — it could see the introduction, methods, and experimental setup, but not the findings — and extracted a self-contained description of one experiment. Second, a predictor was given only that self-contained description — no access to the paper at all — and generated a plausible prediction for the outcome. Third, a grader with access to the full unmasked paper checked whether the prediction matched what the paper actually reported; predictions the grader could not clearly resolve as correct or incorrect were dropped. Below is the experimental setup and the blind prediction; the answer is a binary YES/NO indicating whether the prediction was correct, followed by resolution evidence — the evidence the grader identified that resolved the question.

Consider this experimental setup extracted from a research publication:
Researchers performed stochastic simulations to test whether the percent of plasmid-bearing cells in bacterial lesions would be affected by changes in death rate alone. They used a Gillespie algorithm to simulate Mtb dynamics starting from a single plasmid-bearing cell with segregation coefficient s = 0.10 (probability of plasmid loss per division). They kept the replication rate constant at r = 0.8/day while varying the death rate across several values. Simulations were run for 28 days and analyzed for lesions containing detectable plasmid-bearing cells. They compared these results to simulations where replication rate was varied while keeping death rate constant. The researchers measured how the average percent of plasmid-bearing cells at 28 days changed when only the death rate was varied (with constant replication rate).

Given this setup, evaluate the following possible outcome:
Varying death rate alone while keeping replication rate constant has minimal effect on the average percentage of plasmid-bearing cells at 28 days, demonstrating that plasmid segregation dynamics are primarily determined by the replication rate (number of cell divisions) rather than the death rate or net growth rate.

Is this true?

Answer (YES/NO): YES